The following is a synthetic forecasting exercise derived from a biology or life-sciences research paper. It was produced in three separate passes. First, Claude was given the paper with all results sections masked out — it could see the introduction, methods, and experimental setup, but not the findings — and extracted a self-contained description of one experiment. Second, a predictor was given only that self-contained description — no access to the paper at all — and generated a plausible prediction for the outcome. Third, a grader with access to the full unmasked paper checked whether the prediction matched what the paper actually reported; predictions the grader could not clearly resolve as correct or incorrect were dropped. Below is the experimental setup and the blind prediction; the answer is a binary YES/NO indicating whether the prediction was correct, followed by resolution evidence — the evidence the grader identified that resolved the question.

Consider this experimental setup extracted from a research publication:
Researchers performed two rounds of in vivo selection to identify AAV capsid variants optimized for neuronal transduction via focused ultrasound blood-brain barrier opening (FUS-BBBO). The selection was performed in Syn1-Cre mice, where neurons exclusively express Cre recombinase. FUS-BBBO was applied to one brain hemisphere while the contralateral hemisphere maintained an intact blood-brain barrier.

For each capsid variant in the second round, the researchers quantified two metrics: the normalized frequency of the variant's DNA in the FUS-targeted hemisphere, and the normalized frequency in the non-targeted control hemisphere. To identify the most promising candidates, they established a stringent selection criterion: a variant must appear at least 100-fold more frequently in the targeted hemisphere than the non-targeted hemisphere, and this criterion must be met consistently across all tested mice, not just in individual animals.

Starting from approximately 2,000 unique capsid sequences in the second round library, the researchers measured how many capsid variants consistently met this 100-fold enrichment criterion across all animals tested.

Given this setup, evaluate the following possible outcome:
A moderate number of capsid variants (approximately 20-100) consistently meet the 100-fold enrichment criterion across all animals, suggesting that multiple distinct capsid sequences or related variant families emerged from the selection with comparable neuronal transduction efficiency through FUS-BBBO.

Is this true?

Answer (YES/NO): YES